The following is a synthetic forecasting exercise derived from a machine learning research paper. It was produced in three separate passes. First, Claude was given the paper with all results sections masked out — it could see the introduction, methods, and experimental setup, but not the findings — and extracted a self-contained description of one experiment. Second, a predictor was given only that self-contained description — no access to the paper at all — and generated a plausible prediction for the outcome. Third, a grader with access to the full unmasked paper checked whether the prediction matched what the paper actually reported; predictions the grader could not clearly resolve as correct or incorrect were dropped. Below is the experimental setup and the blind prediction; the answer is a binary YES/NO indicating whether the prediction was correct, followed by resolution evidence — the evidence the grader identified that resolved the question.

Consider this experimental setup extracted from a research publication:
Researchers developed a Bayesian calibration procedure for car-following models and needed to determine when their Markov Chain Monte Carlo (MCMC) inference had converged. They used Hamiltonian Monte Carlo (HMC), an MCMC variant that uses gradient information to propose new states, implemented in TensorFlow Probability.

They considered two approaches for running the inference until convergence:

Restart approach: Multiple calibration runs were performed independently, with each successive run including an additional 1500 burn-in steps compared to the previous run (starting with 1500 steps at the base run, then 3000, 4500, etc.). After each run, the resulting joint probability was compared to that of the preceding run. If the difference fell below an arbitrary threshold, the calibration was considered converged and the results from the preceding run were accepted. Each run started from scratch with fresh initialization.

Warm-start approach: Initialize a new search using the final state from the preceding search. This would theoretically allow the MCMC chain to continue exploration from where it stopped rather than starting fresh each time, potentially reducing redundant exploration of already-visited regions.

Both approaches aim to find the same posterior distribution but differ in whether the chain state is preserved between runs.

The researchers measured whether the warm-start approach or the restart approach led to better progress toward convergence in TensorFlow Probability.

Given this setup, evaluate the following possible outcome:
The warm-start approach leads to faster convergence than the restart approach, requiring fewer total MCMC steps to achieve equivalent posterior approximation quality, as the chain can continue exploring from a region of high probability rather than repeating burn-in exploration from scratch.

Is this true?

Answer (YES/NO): NO